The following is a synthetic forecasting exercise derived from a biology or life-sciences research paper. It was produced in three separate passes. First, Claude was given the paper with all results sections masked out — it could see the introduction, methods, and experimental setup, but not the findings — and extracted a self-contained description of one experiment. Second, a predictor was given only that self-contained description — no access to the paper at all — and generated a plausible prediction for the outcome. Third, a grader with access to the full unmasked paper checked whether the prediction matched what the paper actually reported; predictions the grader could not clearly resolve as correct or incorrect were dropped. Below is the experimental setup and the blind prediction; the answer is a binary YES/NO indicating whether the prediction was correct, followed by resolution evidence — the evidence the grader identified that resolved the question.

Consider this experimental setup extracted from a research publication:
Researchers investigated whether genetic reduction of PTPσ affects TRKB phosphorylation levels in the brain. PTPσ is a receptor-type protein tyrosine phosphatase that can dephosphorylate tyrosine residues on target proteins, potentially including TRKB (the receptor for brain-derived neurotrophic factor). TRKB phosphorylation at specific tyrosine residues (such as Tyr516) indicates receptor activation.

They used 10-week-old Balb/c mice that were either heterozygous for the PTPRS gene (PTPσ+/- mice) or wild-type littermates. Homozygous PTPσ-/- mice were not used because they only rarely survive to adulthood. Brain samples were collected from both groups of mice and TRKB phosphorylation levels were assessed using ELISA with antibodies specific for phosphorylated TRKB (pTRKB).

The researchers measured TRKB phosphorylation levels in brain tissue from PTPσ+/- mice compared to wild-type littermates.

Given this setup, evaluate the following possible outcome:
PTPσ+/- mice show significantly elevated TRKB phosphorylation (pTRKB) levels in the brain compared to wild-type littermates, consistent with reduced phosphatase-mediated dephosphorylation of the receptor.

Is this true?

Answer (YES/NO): YES